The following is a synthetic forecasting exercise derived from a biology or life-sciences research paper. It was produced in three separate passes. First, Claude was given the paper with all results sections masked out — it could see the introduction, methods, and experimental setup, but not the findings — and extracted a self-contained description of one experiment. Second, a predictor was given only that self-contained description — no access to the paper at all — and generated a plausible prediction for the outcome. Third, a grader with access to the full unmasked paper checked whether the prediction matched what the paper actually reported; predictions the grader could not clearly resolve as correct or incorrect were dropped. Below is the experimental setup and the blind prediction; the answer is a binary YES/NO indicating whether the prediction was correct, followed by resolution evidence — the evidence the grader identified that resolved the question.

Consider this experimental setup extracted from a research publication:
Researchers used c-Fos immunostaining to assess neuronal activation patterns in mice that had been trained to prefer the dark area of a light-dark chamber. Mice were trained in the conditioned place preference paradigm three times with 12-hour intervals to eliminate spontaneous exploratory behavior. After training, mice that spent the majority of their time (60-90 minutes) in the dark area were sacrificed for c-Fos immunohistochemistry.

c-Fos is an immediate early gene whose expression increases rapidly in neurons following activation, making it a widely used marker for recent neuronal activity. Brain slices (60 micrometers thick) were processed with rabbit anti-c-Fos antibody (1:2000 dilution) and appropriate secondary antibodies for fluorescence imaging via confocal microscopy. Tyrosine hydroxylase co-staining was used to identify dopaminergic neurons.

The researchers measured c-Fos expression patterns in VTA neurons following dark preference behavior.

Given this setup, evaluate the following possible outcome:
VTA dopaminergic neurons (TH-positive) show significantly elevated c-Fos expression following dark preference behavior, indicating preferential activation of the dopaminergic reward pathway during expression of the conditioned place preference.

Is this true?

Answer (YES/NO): YES